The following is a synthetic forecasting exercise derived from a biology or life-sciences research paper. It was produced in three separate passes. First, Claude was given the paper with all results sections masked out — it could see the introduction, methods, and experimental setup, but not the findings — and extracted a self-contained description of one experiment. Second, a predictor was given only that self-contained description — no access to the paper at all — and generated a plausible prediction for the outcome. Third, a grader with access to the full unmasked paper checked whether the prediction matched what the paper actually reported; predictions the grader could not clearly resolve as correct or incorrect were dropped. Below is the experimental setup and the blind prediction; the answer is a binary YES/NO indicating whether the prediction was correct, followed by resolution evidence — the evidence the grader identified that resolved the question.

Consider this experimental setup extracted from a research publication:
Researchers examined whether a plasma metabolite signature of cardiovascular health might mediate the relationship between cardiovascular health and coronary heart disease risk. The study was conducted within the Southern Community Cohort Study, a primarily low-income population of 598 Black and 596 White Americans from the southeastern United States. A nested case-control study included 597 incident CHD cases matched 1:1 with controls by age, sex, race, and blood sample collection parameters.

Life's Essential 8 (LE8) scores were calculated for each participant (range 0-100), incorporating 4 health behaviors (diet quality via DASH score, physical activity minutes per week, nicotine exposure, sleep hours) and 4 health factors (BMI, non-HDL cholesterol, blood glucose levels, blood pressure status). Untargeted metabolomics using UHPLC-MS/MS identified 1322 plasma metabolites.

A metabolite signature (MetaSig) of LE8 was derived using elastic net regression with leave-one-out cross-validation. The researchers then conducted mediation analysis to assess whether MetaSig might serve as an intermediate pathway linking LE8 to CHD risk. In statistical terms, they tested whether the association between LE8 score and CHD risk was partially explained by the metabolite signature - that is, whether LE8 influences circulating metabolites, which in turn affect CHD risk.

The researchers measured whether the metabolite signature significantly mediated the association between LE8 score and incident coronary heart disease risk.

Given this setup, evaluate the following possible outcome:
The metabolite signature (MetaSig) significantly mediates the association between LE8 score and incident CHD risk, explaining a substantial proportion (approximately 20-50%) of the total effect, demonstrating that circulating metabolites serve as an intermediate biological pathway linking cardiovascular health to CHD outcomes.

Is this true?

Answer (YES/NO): NO